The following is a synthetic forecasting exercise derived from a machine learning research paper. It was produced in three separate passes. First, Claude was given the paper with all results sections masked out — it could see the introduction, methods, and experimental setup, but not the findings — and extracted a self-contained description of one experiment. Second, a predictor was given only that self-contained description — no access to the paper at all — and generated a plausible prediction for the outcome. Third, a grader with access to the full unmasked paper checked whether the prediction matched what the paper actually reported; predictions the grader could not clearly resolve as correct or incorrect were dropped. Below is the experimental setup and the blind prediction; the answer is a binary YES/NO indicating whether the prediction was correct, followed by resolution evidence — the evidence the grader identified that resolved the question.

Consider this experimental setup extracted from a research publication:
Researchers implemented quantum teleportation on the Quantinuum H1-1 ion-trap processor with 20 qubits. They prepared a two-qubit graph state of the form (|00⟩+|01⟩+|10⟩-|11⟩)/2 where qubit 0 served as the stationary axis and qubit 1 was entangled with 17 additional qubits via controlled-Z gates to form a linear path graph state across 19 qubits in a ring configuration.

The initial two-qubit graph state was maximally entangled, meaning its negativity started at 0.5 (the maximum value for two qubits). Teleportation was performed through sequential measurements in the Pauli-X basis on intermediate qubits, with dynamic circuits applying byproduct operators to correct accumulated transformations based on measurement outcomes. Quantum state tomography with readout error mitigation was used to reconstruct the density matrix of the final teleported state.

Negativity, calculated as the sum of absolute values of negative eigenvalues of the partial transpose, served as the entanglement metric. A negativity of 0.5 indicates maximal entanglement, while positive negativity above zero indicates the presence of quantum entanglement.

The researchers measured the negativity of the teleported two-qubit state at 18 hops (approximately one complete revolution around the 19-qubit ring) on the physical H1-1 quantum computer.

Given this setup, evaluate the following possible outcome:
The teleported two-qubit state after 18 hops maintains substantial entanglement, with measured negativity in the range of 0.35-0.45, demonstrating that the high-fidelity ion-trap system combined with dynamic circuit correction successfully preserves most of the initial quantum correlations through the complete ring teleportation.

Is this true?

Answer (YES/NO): YES